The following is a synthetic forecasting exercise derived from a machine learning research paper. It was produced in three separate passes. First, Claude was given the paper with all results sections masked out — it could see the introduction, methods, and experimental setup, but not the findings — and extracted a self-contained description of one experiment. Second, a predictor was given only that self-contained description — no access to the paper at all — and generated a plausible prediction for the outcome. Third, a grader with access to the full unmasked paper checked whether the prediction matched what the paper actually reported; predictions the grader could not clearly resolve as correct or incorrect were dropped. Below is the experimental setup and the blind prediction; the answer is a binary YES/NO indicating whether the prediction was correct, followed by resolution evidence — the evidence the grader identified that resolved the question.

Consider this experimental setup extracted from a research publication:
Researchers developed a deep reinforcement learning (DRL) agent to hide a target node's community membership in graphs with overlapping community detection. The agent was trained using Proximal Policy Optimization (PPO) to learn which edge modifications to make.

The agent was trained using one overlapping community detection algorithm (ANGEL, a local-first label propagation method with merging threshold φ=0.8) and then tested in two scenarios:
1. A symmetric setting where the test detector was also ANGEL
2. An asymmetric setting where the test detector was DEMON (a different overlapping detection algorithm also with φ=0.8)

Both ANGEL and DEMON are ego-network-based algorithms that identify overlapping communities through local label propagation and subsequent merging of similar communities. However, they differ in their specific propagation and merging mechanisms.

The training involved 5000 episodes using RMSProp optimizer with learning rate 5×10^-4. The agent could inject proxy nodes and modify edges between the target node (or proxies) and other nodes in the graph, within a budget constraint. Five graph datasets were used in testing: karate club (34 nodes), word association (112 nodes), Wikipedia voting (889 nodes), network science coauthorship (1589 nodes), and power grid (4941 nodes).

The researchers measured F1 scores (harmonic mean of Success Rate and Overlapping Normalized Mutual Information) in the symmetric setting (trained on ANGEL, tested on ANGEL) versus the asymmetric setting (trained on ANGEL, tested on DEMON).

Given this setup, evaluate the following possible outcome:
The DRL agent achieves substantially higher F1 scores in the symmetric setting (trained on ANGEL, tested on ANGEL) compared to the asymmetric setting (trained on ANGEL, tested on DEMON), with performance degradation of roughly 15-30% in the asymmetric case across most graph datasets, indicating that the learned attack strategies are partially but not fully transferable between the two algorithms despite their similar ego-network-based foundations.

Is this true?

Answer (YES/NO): NO